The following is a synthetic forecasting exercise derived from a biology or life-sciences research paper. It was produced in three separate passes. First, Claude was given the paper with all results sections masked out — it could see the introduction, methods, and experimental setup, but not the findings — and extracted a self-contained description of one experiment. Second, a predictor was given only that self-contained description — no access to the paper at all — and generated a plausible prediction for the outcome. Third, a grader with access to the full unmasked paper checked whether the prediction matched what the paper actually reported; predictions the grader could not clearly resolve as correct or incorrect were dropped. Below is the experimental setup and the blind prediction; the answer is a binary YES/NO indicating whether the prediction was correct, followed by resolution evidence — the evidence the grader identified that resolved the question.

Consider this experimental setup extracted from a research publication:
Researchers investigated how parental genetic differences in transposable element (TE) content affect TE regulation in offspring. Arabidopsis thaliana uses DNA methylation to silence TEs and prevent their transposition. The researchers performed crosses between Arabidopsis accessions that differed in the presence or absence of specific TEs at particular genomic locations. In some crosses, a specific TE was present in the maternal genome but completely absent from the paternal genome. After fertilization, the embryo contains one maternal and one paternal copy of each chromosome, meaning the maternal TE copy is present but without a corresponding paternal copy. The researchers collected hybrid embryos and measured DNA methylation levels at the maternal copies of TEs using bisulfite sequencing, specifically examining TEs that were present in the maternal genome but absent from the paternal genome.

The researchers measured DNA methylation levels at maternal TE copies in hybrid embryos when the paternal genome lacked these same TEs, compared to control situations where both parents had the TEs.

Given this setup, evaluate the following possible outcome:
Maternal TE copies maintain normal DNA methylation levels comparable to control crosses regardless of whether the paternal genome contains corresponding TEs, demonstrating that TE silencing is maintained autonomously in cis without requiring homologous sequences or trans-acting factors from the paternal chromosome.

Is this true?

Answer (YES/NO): NO